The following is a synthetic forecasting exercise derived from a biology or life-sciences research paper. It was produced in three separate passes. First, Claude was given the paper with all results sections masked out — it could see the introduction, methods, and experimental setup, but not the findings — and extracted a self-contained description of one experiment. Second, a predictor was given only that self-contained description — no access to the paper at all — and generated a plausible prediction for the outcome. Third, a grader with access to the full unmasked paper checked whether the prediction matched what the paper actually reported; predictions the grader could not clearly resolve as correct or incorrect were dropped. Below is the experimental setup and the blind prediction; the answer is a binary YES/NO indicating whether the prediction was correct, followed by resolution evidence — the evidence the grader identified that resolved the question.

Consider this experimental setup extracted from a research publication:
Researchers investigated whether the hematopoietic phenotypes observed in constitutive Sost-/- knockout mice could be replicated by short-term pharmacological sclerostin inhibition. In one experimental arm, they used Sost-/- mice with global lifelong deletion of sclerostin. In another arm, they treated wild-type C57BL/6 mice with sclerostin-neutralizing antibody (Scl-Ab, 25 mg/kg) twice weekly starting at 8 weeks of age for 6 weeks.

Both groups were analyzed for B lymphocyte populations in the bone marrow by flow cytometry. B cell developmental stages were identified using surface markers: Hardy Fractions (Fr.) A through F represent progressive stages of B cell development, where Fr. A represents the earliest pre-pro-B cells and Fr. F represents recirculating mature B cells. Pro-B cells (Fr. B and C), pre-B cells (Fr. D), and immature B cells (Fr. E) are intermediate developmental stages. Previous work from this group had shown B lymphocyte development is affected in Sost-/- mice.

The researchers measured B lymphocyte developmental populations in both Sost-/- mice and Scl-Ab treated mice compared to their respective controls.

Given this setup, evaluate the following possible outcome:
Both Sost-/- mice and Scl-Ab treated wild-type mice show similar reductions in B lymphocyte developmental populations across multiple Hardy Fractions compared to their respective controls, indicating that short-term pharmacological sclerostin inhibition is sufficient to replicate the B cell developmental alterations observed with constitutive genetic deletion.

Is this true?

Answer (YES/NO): NO